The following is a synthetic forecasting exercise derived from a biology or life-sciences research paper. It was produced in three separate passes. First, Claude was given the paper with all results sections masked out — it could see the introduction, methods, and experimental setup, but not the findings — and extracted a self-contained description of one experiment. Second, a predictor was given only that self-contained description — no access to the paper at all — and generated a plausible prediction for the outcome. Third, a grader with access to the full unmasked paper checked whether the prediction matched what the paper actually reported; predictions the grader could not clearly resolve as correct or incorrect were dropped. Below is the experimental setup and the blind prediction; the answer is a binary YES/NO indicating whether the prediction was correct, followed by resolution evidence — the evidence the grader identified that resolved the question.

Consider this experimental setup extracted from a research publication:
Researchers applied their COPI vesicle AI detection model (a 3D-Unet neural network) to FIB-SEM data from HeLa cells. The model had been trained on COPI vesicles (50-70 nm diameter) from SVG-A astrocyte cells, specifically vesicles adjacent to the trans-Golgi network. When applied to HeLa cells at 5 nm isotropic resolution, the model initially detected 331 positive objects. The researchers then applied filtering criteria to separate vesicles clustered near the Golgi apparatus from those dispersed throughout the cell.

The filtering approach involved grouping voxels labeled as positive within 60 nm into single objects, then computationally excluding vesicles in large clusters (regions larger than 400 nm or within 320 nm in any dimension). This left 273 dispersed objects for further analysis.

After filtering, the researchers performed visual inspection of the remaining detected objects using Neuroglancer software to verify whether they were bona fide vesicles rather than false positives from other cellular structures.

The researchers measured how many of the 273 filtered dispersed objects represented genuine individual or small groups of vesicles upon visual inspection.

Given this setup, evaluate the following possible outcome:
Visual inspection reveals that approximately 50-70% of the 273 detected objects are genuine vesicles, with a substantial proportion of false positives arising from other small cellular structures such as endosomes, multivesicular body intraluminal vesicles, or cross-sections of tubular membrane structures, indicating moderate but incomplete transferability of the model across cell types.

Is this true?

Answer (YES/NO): NO